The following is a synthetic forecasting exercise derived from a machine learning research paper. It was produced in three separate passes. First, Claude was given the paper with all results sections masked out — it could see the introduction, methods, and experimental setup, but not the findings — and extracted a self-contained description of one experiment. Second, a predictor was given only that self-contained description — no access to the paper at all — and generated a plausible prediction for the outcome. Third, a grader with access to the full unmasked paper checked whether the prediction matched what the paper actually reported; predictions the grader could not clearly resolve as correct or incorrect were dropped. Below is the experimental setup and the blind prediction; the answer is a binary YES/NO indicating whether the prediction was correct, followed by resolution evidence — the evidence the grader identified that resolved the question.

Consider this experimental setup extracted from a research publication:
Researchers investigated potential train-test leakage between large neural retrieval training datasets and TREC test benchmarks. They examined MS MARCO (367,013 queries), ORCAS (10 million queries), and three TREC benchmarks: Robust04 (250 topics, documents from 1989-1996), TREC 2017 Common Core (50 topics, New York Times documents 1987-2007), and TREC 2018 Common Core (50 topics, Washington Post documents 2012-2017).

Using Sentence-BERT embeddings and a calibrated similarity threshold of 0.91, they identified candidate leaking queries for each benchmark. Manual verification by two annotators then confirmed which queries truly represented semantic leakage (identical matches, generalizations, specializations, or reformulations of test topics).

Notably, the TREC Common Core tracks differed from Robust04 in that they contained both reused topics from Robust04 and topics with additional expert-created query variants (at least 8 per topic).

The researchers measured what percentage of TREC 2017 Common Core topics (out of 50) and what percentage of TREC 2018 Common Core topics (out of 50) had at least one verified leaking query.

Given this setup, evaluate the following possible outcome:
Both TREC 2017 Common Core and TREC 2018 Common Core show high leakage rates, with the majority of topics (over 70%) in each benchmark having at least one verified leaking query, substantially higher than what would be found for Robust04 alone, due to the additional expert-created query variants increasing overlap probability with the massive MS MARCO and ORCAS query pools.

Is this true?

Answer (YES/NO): NO